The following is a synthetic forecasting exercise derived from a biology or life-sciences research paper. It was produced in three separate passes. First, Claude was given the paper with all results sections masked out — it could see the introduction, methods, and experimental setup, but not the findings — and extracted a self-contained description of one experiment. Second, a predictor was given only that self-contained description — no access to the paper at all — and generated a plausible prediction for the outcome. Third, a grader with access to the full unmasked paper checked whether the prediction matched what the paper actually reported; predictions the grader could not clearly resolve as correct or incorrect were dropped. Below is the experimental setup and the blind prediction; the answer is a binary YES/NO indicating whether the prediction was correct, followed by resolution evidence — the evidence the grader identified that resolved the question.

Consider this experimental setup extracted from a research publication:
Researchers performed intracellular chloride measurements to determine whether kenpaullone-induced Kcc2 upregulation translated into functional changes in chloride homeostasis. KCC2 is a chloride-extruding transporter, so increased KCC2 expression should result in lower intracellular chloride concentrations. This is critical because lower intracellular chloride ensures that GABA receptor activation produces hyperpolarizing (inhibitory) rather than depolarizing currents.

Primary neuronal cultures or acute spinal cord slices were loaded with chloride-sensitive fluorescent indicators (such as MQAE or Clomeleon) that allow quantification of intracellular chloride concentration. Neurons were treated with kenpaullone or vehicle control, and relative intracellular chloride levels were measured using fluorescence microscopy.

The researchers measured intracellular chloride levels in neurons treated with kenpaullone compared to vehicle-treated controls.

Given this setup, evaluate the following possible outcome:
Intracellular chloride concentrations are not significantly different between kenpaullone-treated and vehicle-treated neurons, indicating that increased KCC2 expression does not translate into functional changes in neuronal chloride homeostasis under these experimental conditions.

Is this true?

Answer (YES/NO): NO